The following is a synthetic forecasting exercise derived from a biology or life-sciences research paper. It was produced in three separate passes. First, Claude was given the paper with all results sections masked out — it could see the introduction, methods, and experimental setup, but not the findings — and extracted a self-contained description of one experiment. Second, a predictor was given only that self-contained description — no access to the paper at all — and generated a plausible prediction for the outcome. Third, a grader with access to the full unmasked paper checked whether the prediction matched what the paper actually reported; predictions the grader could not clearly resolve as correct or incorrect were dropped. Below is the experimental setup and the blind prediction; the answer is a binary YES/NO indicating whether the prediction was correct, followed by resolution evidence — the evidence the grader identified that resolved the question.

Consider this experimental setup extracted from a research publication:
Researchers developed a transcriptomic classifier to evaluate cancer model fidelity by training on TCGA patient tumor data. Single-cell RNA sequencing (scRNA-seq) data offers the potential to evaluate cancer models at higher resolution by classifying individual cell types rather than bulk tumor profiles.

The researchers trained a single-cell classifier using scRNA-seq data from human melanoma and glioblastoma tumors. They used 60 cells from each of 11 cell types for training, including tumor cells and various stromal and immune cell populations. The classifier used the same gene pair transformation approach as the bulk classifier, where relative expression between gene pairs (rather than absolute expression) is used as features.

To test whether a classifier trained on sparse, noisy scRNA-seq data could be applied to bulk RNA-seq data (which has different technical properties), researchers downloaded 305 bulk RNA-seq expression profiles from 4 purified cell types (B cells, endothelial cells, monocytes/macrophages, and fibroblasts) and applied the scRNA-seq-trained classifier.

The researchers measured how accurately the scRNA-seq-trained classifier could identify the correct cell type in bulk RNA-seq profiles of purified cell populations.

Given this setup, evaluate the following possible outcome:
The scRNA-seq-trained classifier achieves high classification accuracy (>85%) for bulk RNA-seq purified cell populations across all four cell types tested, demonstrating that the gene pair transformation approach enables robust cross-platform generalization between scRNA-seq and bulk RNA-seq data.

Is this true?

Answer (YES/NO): YES